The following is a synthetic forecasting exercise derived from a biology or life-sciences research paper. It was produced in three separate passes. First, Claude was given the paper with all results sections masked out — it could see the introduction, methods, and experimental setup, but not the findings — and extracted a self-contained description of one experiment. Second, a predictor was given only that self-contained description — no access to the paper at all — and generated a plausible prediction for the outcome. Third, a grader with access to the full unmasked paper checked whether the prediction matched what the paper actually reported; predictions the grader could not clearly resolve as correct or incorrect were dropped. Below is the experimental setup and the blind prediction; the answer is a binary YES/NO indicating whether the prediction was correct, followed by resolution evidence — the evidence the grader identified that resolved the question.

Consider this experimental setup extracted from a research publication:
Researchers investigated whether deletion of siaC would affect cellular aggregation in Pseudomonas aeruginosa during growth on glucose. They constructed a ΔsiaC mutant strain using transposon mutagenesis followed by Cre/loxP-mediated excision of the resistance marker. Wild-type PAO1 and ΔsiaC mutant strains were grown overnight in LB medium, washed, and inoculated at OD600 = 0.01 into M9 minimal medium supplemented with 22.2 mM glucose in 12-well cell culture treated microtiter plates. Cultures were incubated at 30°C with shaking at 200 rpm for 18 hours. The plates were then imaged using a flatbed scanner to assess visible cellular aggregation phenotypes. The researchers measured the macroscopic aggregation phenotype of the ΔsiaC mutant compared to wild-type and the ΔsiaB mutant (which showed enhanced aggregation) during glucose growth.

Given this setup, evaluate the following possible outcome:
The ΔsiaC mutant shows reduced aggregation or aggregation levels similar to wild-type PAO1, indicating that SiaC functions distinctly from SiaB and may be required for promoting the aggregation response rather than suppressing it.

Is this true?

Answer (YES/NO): YES